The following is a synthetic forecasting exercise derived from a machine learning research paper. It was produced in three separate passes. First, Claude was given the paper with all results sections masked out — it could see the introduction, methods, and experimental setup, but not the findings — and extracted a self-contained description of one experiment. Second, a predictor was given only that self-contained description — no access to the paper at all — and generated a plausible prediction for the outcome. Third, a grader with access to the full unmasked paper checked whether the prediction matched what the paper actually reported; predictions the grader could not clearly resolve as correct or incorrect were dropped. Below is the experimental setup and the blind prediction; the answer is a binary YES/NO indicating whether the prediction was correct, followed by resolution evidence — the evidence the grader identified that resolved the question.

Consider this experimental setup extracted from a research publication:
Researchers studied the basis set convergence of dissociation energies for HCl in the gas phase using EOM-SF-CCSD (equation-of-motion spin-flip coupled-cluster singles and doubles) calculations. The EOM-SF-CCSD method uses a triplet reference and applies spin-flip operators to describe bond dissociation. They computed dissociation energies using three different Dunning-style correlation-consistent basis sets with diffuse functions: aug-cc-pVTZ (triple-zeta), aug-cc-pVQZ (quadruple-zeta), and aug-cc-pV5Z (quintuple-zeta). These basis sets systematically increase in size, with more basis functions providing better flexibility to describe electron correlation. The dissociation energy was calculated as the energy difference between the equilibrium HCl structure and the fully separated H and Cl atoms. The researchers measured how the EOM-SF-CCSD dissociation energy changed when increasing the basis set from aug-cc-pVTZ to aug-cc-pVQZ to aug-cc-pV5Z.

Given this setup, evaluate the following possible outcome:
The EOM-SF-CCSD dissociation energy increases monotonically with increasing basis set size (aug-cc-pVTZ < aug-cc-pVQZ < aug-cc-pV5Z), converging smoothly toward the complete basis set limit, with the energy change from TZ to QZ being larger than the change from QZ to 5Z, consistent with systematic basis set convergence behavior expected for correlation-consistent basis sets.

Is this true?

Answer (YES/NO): YES